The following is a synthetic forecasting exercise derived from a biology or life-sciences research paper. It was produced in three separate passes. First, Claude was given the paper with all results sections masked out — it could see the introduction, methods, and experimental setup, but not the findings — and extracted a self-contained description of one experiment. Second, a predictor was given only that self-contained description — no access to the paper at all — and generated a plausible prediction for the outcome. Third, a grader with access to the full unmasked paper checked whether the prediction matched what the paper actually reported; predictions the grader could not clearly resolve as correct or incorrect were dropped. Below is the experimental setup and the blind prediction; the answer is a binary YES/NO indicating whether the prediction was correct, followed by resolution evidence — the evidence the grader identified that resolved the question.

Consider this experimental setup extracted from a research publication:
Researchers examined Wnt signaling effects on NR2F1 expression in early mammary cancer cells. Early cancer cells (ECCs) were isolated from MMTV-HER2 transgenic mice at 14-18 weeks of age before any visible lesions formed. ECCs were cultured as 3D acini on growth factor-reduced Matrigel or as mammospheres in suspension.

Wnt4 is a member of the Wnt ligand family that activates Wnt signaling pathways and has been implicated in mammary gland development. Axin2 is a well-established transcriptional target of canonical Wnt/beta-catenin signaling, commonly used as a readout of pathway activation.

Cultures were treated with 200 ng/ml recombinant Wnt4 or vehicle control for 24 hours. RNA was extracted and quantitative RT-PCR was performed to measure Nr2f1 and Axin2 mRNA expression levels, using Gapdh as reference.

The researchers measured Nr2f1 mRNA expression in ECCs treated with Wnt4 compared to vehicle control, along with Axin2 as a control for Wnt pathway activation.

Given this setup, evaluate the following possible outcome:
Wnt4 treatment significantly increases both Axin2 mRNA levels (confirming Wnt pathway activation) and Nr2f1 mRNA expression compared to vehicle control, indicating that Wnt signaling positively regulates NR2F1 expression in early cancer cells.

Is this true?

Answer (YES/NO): NO